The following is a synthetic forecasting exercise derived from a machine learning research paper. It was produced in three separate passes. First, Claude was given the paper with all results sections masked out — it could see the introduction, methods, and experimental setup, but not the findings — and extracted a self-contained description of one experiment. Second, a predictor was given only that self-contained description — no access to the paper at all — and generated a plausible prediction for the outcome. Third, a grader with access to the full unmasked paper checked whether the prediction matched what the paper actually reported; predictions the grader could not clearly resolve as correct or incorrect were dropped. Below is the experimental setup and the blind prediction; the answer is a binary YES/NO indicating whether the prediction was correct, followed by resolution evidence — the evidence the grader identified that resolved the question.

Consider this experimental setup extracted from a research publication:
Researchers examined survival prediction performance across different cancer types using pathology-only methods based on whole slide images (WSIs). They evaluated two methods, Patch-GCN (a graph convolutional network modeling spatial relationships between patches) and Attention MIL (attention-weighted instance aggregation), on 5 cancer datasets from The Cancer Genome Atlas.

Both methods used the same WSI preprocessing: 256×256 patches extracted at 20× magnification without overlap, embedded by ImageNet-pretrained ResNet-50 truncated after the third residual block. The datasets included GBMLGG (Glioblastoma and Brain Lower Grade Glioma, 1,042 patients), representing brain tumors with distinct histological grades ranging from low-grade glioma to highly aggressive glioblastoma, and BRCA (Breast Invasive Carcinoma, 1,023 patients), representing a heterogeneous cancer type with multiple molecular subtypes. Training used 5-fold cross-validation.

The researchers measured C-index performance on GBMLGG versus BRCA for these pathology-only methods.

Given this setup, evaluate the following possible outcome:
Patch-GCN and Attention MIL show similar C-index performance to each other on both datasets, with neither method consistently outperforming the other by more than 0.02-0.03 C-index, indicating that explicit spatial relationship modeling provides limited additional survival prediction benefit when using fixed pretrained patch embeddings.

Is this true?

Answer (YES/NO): NO